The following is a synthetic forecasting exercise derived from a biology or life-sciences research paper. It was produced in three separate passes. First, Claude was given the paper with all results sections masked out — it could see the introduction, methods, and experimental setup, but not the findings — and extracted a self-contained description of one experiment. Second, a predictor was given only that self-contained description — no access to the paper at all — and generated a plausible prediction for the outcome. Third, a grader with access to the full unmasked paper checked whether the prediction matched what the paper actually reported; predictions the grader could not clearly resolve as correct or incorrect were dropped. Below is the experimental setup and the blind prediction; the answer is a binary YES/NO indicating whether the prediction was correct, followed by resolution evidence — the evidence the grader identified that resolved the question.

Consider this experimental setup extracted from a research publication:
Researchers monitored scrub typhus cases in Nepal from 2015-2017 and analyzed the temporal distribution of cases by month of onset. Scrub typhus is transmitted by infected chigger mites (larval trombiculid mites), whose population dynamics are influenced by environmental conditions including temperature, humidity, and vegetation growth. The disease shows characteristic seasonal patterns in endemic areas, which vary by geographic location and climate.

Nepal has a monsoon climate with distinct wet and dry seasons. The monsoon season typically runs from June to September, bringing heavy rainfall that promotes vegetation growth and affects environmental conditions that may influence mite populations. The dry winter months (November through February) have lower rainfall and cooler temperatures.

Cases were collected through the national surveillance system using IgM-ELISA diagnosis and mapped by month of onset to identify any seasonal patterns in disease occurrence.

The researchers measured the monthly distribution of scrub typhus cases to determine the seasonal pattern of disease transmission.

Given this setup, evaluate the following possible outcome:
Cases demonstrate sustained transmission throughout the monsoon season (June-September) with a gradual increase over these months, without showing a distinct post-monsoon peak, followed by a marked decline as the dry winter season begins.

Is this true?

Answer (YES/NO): NO